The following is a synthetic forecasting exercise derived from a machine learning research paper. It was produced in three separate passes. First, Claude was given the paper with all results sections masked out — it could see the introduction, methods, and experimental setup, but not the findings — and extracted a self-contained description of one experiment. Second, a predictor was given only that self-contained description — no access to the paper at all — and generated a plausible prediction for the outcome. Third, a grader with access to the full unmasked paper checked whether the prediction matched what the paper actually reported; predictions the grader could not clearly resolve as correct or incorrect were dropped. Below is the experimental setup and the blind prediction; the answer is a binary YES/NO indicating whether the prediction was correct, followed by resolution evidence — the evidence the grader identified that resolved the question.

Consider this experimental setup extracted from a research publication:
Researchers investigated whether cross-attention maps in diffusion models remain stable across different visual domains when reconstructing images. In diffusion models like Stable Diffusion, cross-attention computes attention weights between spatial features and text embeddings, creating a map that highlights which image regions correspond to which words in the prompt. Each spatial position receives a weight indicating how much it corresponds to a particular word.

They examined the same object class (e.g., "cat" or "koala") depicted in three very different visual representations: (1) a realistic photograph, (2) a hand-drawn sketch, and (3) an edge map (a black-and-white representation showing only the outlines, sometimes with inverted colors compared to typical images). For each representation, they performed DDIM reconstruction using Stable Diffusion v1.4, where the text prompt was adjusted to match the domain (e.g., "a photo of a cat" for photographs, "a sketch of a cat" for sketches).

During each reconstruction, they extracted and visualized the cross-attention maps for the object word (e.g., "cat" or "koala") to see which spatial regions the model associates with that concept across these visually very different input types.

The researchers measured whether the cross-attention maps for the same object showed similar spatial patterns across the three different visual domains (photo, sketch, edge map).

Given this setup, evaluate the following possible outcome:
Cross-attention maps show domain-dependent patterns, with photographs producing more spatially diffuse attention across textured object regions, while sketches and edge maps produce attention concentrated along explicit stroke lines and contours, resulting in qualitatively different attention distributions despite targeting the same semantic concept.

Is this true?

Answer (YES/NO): NO